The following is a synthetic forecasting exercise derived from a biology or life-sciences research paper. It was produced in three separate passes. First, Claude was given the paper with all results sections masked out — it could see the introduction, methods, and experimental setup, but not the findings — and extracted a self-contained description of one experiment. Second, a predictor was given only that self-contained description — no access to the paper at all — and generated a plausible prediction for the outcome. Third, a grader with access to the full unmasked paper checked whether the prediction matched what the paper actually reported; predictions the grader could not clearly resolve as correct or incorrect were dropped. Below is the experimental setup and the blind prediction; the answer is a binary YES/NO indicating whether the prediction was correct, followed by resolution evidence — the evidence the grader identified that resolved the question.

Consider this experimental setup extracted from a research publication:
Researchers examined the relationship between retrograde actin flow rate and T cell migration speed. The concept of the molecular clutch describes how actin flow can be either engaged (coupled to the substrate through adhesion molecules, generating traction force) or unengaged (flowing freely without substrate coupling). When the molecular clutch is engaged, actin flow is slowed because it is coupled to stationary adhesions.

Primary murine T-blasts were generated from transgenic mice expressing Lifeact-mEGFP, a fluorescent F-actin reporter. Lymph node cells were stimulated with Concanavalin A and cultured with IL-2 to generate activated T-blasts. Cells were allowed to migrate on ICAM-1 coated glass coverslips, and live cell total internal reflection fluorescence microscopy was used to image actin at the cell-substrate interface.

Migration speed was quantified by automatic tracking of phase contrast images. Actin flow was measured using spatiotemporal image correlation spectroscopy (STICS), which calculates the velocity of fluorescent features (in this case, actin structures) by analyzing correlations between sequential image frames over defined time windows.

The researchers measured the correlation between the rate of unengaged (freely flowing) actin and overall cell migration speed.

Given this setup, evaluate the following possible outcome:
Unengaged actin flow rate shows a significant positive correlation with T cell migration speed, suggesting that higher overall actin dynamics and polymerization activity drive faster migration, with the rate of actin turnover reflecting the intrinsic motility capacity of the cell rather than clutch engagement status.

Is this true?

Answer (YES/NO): YES